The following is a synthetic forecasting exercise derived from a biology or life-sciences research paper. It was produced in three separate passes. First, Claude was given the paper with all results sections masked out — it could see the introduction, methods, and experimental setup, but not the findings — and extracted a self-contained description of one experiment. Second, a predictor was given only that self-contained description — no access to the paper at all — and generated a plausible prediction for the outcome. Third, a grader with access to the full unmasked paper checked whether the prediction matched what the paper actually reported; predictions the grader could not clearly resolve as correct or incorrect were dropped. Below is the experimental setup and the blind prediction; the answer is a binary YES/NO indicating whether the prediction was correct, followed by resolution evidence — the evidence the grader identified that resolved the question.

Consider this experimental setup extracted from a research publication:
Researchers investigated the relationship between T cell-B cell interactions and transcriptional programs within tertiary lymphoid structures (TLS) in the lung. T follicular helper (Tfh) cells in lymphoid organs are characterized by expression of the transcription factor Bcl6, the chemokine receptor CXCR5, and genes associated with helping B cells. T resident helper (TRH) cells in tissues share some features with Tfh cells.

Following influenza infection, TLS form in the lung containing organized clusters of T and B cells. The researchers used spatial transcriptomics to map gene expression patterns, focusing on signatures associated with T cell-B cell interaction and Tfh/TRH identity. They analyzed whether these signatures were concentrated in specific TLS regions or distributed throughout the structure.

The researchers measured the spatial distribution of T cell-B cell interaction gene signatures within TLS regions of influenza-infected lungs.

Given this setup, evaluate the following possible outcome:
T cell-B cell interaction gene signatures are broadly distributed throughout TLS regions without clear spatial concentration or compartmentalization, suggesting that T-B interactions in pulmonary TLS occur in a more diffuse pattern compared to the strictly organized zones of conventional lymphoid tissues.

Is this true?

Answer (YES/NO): NO